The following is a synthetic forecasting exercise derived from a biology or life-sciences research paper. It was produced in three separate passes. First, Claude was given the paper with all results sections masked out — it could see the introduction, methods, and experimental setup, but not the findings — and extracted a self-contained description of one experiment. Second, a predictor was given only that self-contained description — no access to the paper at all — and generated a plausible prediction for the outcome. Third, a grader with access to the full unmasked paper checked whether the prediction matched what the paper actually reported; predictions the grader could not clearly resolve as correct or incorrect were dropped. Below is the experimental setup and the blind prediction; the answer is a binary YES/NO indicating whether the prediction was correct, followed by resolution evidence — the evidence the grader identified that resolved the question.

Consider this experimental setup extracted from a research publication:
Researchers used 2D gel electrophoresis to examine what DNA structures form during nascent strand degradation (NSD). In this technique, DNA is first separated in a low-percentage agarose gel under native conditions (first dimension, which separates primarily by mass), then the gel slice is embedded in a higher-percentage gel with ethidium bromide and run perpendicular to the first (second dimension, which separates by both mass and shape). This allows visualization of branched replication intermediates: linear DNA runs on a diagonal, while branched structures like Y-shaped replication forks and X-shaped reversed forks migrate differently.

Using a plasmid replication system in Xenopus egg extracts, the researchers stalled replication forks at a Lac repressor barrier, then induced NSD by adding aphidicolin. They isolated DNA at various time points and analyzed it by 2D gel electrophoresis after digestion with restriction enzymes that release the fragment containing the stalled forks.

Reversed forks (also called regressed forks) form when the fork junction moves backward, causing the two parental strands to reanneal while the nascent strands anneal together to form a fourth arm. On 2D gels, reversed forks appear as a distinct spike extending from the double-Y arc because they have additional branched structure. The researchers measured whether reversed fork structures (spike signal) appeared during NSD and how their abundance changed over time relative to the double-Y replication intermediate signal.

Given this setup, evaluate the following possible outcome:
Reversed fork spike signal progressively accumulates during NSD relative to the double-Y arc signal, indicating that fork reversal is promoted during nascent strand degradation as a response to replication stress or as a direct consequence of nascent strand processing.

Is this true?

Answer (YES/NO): YES